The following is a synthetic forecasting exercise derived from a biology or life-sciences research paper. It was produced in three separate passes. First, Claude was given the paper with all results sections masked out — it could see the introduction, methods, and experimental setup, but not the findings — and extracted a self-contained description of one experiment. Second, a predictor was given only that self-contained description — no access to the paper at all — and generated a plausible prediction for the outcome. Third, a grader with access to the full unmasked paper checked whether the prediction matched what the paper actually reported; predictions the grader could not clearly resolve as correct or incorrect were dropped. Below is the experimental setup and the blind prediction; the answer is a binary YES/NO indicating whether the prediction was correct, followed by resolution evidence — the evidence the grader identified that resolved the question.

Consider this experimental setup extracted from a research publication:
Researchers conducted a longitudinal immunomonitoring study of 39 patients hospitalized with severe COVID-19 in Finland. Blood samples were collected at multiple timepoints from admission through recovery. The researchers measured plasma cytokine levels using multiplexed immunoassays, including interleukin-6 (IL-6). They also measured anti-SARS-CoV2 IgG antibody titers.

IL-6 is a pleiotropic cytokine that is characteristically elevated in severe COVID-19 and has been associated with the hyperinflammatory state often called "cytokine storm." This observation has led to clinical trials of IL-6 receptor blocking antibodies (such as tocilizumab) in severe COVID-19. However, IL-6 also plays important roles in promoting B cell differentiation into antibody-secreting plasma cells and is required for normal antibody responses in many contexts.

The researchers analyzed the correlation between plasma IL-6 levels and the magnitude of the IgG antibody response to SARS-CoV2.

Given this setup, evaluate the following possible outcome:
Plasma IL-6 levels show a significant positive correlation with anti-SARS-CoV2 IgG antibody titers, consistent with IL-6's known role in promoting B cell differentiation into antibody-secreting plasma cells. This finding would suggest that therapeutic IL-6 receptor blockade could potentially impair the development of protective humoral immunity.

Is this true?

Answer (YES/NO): NO